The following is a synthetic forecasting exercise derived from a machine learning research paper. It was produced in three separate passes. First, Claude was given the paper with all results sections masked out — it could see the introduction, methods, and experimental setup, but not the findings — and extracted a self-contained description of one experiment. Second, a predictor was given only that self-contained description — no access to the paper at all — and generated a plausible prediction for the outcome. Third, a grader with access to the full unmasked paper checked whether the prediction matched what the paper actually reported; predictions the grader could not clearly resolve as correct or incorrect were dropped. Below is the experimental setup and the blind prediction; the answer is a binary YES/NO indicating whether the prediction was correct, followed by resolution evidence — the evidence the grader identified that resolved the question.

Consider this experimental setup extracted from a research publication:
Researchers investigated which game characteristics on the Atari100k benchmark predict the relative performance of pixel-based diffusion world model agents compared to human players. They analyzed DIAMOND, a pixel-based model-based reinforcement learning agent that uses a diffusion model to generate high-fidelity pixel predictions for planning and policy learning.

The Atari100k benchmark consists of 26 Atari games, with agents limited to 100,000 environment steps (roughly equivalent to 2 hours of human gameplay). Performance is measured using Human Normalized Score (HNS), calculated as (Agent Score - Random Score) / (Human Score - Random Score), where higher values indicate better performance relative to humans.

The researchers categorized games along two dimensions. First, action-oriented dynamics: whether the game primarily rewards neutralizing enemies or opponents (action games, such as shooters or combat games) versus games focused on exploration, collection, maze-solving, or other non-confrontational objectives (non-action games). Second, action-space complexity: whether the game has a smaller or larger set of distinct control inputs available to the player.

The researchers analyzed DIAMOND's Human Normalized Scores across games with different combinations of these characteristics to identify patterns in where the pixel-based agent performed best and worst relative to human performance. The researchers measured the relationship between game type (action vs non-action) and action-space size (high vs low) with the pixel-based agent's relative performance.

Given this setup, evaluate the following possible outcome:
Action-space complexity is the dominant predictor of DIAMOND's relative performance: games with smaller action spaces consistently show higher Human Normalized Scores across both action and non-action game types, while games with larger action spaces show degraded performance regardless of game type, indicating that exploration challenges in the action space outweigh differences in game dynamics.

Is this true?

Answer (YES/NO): NO